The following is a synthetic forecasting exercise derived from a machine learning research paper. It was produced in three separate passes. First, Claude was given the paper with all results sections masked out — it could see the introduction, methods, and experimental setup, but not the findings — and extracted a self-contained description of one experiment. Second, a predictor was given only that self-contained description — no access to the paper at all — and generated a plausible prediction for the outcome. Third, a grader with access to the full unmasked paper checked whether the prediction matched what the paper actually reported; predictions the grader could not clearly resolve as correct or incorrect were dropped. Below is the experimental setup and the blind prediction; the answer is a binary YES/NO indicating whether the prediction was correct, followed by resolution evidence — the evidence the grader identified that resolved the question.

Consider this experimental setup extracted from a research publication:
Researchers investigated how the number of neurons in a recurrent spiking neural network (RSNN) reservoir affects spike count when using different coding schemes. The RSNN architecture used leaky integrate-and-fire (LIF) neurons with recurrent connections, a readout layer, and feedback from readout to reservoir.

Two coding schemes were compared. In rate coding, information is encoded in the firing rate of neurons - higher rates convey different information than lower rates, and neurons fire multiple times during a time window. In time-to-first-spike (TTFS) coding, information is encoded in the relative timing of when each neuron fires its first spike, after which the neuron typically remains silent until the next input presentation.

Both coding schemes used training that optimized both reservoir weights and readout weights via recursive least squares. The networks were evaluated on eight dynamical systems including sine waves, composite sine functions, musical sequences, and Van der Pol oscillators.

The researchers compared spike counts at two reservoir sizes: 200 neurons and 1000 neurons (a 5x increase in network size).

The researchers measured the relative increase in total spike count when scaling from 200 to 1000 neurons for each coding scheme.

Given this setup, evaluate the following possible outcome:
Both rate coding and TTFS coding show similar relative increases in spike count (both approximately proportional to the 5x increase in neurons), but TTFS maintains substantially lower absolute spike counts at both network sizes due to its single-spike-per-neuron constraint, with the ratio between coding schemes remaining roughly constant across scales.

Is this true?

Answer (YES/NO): NO